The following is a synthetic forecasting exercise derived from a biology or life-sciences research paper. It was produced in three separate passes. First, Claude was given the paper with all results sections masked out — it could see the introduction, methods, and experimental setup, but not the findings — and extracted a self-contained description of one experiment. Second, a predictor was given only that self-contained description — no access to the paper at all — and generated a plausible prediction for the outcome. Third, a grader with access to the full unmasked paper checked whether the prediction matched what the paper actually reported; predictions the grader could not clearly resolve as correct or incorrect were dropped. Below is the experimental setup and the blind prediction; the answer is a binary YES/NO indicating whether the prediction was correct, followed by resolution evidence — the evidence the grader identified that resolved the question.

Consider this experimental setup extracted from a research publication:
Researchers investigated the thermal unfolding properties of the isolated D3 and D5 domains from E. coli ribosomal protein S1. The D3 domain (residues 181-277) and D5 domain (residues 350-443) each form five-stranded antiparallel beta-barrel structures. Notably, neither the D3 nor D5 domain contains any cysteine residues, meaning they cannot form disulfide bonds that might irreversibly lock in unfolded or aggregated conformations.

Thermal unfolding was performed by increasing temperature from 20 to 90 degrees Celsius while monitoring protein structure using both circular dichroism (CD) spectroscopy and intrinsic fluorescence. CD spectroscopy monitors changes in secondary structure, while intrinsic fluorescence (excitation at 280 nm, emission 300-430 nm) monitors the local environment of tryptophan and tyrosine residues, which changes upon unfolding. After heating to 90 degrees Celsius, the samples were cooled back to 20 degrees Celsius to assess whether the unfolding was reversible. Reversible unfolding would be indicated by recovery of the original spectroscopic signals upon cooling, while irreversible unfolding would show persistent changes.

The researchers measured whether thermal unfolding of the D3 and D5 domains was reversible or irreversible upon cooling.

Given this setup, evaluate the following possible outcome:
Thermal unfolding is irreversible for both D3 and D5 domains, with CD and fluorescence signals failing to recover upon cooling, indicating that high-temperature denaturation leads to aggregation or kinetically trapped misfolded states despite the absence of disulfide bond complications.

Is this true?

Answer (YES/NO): YES